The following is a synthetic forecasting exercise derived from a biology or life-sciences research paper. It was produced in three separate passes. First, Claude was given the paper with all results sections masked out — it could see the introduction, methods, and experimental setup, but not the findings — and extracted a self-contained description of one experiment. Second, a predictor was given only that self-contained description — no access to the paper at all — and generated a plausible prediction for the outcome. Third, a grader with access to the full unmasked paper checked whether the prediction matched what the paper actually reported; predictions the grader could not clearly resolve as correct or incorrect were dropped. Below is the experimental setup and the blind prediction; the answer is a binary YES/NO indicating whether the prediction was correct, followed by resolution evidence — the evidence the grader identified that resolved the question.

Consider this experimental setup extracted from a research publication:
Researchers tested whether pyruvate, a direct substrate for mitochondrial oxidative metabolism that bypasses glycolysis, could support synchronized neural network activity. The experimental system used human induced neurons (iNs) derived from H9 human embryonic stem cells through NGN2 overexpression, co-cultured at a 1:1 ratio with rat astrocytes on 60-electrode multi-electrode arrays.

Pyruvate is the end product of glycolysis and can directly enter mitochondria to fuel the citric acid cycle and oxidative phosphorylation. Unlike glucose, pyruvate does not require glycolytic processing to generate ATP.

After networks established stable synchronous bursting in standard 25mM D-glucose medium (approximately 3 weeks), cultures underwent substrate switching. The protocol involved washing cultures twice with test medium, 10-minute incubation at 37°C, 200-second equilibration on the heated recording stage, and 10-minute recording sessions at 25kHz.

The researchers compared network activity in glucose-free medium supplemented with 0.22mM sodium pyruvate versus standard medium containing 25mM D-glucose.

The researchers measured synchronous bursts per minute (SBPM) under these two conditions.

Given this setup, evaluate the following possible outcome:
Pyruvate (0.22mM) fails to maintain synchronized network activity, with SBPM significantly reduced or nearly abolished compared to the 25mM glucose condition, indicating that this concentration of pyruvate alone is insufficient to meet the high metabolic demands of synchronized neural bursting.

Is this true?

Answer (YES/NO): YES